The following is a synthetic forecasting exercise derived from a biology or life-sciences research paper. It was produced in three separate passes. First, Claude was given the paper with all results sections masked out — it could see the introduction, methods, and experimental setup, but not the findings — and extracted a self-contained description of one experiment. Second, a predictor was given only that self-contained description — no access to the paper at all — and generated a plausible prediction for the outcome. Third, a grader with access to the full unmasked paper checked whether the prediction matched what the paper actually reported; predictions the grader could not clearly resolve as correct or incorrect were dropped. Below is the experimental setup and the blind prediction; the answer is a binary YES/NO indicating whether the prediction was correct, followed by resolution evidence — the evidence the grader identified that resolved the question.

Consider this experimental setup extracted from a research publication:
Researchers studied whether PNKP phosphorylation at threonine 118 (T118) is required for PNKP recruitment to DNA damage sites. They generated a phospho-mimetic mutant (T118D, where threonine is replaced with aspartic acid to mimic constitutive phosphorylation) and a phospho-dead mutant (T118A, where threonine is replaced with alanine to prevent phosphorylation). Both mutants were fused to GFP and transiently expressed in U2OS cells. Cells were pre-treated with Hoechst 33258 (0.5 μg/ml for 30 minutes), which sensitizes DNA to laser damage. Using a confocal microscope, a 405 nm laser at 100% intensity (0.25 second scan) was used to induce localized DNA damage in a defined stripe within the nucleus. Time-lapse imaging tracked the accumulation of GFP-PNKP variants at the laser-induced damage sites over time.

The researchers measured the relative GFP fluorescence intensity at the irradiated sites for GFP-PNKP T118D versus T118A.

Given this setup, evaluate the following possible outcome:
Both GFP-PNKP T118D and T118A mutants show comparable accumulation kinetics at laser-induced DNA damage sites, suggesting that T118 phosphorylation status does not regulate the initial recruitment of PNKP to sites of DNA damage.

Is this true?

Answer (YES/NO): NO